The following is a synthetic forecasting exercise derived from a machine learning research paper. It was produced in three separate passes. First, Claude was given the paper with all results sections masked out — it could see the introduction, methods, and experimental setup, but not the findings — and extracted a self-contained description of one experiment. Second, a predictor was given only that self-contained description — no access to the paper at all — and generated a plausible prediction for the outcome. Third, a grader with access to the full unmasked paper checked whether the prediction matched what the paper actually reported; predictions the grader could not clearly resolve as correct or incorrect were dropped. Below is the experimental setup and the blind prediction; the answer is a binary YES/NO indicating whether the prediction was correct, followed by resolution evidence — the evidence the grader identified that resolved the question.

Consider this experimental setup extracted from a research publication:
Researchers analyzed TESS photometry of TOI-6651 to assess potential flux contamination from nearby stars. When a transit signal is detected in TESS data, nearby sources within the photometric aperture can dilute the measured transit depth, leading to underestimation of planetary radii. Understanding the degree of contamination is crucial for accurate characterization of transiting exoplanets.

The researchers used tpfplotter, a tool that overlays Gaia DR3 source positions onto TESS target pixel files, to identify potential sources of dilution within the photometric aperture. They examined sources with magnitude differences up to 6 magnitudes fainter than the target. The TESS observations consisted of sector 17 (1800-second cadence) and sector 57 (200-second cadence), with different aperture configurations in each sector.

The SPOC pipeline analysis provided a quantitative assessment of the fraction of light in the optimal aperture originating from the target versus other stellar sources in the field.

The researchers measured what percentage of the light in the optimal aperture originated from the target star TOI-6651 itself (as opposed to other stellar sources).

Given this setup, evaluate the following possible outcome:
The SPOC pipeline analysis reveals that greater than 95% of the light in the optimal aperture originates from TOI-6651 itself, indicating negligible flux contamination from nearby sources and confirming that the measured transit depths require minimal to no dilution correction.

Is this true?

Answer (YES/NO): YES